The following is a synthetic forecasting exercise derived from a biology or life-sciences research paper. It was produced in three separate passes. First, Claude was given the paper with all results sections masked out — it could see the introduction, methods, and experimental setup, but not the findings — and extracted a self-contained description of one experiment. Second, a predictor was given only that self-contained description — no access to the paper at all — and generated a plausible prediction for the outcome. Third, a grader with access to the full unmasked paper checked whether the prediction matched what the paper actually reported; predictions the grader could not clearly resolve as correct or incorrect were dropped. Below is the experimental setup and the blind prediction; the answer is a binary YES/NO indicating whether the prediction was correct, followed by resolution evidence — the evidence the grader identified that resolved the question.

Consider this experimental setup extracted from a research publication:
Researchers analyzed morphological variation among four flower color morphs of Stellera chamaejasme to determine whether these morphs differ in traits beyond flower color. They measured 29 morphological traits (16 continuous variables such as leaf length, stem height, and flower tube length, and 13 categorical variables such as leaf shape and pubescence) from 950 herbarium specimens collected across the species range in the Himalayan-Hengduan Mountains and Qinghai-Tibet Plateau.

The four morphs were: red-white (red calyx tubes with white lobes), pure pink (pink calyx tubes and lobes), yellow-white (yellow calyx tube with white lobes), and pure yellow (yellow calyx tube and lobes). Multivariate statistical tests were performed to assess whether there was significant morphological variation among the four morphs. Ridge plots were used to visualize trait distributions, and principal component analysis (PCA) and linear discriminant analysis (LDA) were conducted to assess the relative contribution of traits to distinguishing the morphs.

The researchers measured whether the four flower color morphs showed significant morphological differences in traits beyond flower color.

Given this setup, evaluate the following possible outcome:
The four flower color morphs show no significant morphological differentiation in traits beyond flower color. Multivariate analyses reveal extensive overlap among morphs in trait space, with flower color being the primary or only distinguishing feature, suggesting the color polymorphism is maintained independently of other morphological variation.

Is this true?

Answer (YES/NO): NO